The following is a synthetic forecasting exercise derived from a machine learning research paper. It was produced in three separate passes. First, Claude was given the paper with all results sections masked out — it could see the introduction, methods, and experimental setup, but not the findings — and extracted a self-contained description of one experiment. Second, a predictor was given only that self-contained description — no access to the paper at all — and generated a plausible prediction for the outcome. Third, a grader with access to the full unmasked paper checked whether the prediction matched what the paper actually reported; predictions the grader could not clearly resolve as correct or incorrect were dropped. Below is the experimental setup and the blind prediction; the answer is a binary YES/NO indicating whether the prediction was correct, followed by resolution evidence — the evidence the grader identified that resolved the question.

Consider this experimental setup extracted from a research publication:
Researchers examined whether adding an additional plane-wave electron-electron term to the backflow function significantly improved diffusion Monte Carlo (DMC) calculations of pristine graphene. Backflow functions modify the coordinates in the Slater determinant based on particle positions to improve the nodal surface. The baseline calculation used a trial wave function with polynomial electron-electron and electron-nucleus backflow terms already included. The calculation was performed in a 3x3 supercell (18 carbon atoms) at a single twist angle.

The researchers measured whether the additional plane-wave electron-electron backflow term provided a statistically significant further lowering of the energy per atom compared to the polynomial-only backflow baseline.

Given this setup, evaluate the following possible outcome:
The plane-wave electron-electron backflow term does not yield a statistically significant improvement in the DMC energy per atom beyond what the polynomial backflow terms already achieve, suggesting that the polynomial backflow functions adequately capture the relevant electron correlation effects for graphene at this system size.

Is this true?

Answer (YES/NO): YES